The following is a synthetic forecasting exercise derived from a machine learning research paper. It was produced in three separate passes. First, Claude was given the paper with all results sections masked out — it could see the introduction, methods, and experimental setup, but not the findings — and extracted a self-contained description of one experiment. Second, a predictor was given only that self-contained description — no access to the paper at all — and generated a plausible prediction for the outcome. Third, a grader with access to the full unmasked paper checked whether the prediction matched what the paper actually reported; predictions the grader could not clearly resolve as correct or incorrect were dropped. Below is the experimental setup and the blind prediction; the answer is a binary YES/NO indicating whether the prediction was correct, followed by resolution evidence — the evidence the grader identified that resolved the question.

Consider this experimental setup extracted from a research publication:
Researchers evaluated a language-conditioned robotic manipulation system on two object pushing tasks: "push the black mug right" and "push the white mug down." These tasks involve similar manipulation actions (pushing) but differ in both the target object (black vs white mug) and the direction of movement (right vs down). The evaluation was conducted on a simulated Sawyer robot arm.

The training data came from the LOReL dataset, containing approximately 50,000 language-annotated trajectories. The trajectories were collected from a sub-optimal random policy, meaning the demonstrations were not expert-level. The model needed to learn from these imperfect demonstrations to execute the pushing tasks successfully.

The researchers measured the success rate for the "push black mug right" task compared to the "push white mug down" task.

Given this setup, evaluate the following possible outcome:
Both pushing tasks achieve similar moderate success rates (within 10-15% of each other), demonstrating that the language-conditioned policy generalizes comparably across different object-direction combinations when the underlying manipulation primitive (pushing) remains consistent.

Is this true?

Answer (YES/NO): NO